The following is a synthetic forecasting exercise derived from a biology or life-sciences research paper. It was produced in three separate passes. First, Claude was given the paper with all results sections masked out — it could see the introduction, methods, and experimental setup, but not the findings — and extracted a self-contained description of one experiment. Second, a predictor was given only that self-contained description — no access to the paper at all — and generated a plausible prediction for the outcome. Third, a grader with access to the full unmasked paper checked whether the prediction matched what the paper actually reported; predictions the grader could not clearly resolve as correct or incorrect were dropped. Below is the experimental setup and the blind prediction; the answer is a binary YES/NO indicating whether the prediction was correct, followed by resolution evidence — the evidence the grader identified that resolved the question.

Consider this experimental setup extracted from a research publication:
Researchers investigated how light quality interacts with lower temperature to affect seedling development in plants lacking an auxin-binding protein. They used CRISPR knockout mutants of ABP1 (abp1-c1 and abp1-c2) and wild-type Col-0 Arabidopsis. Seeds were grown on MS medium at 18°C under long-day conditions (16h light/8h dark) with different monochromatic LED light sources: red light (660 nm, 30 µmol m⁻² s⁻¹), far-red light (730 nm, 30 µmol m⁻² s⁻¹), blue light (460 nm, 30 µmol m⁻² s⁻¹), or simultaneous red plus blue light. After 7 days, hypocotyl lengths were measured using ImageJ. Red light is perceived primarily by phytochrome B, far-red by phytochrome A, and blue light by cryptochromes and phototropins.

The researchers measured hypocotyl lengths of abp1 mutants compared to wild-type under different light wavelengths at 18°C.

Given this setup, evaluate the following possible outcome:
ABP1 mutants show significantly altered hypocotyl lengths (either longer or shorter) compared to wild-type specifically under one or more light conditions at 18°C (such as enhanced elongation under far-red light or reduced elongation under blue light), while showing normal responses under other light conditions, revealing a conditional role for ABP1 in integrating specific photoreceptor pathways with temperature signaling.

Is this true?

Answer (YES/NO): NO